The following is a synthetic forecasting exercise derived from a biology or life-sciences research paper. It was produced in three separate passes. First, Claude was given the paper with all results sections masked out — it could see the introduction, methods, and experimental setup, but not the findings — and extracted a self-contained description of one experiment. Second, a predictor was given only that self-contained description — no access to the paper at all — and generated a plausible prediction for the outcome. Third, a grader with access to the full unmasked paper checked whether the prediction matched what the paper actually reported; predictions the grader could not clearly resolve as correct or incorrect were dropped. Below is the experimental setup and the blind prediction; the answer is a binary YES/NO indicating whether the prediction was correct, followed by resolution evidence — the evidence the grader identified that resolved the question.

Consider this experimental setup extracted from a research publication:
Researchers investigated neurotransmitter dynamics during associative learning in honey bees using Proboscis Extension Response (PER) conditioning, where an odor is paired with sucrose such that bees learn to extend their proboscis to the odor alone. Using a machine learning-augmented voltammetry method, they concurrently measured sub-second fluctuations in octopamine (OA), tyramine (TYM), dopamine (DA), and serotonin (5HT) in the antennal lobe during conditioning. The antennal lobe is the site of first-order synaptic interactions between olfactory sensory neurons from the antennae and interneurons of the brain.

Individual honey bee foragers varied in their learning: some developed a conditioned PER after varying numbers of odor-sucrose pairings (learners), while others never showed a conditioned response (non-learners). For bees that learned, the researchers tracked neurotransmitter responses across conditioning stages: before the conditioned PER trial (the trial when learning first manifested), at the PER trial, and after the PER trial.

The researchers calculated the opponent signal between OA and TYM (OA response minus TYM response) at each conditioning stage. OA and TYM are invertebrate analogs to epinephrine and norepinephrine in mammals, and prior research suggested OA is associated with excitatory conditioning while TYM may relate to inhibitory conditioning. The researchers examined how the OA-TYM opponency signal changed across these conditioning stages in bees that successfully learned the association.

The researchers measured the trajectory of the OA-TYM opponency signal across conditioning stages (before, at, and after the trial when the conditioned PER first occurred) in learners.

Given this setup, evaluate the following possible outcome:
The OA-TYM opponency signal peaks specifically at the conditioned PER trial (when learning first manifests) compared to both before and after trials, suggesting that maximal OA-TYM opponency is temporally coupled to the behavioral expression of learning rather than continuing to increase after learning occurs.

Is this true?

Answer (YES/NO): NO